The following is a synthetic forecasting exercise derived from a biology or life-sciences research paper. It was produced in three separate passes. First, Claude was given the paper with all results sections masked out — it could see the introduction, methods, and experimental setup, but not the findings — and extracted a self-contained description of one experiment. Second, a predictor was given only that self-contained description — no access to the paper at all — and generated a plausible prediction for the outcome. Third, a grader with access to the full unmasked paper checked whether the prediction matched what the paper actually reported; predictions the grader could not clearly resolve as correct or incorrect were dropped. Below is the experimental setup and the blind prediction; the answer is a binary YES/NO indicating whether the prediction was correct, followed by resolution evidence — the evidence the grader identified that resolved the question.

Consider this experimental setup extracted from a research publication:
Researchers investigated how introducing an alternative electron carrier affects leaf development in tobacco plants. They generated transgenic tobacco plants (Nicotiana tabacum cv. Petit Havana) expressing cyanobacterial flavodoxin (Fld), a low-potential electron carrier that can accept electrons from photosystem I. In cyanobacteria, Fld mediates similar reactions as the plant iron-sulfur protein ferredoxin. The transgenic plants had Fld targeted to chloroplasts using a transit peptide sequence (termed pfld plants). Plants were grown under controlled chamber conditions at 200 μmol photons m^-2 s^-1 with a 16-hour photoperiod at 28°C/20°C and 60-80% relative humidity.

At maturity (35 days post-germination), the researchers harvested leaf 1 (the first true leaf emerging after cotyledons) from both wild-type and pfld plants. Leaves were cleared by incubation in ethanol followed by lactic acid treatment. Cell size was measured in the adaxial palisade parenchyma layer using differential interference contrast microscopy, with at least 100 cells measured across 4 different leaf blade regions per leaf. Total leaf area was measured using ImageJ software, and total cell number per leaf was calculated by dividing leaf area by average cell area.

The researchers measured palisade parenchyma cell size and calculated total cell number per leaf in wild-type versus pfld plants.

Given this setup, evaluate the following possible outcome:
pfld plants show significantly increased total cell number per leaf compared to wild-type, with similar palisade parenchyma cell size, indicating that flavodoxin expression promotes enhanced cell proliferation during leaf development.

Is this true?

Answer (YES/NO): NO